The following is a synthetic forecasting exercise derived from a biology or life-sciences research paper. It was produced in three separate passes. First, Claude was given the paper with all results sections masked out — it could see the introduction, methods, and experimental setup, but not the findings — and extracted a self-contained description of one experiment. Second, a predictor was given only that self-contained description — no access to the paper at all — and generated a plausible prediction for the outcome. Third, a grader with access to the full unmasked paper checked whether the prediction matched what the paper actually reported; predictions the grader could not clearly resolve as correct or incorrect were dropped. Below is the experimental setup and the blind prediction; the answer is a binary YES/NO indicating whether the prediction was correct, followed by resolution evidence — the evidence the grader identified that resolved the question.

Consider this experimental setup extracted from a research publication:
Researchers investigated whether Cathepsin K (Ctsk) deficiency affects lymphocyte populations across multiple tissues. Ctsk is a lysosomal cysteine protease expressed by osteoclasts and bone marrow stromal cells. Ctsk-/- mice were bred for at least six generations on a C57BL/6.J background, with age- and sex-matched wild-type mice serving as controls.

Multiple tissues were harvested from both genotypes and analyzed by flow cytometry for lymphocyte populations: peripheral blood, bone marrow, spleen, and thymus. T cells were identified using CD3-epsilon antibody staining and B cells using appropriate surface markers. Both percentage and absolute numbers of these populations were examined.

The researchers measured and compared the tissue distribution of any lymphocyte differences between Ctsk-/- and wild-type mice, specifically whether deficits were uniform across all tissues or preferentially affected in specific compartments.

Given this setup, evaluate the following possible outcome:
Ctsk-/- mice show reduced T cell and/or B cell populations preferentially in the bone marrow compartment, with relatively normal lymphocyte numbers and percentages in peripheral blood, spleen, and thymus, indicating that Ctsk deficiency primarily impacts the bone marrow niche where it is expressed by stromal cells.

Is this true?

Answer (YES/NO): NO